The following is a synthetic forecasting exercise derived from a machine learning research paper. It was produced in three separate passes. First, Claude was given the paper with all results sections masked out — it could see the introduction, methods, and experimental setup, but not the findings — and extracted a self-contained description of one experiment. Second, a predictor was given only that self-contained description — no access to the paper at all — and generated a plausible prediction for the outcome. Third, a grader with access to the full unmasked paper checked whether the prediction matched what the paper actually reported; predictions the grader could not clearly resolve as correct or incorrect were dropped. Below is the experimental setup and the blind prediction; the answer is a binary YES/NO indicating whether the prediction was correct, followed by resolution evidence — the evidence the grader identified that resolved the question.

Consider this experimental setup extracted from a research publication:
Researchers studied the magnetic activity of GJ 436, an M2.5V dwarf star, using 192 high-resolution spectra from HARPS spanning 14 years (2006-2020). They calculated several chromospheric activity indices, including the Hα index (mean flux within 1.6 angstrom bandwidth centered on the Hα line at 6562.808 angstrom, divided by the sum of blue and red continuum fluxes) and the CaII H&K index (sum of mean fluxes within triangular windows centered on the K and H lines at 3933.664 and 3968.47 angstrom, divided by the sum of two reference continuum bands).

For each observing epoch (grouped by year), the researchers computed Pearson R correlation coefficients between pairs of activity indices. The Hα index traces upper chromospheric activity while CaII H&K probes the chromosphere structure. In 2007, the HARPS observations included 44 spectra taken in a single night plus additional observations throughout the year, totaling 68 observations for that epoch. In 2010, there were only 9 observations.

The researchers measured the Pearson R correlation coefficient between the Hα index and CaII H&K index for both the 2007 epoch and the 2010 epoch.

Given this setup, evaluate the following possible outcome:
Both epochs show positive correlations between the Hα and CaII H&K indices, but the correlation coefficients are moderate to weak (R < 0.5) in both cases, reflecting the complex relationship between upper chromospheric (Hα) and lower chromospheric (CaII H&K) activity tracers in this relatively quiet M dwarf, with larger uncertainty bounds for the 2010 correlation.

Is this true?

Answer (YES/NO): NO